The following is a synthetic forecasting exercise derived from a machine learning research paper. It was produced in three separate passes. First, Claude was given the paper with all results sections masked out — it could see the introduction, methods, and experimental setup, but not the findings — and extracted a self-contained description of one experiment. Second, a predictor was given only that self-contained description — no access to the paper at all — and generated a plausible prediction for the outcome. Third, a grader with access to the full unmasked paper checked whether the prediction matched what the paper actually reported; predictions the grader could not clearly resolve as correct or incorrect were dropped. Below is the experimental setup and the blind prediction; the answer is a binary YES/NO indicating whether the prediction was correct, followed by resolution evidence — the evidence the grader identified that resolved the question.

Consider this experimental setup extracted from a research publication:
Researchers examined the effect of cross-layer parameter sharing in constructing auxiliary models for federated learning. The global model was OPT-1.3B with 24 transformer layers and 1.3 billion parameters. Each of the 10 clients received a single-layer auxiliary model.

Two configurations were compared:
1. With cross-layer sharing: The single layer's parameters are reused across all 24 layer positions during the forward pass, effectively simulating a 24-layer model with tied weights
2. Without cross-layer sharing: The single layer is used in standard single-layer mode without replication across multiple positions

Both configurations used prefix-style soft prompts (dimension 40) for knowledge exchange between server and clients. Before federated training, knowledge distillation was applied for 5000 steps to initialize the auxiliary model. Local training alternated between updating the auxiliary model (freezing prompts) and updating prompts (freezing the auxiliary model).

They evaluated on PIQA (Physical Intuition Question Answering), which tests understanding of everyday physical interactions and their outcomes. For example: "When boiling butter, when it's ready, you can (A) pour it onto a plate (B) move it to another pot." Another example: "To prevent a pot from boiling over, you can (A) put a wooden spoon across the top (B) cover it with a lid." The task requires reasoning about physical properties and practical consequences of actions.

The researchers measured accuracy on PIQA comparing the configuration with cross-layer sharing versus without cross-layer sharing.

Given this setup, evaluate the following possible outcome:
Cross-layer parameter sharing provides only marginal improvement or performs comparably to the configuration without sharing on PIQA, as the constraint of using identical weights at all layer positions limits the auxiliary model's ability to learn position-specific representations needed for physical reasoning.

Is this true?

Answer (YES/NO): NO